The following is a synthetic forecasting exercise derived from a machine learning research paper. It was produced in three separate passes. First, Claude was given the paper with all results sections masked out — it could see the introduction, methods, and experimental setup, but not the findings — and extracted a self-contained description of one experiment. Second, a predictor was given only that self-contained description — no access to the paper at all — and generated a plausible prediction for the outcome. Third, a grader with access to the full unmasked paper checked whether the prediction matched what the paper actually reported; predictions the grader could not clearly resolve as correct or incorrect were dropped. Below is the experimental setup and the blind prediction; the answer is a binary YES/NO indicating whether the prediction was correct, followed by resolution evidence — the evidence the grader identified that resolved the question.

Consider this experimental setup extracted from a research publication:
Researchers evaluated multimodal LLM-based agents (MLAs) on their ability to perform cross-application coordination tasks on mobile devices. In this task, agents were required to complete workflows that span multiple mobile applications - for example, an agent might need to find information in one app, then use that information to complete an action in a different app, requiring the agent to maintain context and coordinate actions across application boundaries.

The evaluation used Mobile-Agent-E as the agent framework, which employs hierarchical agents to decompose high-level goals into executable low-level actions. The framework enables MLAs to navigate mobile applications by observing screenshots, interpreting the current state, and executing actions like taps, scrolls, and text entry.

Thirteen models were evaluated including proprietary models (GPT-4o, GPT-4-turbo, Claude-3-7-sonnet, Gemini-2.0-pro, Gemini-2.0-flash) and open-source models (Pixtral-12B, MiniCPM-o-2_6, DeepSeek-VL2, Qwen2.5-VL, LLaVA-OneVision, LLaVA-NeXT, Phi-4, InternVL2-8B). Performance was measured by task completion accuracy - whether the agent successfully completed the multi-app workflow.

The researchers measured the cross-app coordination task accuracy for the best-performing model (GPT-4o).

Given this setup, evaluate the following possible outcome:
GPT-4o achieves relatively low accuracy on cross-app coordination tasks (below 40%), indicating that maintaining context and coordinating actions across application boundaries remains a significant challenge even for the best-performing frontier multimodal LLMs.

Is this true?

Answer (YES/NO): YES